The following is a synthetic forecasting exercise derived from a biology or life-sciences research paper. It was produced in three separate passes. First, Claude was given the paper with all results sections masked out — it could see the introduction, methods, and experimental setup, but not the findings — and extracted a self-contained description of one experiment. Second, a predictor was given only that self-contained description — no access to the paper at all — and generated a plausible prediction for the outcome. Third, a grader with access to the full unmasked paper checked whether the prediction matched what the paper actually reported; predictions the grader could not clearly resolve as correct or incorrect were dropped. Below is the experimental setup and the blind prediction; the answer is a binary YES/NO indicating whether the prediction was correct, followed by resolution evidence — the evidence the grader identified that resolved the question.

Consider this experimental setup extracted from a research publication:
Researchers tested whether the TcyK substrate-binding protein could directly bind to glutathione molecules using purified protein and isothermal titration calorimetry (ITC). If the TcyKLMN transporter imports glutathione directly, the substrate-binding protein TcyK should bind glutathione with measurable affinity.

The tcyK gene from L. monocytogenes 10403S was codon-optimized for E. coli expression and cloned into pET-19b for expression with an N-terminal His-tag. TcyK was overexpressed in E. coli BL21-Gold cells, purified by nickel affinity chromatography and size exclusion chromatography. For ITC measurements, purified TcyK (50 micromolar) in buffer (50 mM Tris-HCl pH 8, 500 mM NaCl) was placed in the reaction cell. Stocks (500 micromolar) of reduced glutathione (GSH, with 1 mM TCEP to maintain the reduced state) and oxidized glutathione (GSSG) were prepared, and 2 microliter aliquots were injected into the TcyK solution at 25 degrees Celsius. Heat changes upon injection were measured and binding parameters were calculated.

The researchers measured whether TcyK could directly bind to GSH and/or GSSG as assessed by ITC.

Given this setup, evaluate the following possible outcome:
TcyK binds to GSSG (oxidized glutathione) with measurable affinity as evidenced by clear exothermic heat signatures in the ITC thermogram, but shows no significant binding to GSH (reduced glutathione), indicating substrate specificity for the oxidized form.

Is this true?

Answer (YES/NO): NO